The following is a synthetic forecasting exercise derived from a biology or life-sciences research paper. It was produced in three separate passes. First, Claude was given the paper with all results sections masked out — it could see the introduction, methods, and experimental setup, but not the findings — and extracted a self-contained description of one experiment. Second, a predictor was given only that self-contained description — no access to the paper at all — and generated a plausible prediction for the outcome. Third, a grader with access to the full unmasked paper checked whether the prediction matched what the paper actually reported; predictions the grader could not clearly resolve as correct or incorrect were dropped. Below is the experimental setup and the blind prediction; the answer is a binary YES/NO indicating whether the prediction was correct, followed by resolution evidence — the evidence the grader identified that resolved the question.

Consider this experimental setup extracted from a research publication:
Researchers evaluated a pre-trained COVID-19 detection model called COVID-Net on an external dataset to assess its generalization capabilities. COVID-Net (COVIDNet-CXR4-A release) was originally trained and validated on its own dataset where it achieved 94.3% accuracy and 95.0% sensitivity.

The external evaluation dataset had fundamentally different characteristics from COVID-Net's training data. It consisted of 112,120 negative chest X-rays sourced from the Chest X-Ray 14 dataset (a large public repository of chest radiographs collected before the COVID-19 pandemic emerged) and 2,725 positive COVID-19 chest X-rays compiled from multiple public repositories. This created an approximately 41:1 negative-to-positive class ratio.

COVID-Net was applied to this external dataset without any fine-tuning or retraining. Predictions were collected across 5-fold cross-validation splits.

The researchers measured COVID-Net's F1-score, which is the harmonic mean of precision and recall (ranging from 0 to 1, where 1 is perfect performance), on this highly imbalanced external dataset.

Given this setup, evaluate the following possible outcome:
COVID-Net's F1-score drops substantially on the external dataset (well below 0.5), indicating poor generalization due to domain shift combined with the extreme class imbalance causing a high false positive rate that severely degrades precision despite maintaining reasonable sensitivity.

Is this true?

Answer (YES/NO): YES